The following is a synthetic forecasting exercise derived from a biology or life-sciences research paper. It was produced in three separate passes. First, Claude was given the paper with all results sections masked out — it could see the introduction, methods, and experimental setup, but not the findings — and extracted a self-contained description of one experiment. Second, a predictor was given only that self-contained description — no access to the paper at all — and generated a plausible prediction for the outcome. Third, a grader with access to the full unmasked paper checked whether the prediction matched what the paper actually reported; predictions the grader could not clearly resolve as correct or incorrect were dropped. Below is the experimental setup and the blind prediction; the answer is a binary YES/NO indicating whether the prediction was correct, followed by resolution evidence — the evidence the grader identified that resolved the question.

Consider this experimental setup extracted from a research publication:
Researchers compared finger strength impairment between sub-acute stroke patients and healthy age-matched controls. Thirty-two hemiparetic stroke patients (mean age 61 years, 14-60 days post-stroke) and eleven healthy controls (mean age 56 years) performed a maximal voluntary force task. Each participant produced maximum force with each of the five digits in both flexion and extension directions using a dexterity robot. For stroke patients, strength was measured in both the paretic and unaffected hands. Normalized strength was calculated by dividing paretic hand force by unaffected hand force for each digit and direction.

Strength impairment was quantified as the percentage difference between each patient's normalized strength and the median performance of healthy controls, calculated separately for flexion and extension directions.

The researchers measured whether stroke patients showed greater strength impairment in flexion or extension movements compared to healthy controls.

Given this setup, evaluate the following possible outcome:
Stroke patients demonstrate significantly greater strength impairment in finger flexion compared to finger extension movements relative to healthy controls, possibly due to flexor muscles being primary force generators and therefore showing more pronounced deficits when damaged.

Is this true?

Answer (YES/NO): NO